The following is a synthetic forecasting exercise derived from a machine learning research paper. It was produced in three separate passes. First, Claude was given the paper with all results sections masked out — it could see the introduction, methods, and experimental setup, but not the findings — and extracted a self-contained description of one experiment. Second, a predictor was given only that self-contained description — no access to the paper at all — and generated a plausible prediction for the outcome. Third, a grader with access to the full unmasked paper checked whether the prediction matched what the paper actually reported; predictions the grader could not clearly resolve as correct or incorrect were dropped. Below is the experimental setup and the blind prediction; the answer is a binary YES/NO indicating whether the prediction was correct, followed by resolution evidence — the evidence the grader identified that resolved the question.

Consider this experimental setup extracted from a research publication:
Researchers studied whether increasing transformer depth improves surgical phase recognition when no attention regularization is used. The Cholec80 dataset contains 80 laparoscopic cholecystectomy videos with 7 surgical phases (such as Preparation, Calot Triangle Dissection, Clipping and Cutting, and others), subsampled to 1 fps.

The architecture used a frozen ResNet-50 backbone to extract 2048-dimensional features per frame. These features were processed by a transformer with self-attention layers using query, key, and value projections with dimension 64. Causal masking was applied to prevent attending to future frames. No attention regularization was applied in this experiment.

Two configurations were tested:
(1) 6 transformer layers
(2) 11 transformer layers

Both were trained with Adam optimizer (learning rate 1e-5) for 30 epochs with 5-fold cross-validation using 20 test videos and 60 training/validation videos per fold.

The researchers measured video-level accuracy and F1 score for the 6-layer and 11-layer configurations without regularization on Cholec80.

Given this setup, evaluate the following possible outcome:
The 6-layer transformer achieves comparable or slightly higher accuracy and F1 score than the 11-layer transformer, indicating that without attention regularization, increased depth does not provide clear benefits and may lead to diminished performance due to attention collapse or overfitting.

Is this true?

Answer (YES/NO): NO